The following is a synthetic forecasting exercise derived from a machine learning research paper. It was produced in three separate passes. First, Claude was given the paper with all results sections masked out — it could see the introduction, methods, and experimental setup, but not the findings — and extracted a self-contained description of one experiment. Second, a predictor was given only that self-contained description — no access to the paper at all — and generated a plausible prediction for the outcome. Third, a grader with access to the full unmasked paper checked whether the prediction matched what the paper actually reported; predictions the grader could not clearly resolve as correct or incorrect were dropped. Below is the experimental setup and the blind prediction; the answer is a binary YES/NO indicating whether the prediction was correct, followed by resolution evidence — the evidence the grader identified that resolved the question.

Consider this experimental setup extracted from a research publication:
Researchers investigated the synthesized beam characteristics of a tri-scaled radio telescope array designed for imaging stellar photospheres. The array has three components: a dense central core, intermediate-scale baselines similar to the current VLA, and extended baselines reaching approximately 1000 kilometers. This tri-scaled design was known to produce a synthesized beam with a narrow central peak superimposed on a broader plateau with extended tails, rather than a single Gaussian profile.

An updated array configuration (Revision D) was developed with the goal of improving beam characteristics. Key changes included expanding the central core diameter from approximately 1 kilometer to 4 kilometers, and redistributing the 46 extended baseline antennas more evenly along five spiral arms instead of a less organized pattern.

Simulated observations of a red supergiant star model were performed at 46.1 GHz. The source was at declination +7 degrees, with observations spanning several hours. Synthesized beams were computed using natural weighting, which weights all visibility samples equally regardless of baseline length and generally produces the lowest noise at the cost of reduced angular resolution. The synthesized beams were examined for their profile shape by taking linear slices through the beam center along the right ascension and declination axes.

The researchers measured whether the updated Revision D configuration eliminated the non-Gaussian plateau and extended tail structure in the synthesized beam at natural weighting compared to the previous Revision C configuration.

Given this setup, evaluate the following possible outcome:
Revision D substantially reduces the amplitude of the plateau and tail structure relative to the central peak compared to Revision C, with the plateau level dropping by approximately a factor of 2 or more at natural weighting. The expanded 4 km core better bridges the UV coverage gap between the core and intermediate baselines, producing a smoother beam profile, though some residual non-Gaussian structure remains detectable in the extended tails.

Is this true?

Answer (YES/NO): NO